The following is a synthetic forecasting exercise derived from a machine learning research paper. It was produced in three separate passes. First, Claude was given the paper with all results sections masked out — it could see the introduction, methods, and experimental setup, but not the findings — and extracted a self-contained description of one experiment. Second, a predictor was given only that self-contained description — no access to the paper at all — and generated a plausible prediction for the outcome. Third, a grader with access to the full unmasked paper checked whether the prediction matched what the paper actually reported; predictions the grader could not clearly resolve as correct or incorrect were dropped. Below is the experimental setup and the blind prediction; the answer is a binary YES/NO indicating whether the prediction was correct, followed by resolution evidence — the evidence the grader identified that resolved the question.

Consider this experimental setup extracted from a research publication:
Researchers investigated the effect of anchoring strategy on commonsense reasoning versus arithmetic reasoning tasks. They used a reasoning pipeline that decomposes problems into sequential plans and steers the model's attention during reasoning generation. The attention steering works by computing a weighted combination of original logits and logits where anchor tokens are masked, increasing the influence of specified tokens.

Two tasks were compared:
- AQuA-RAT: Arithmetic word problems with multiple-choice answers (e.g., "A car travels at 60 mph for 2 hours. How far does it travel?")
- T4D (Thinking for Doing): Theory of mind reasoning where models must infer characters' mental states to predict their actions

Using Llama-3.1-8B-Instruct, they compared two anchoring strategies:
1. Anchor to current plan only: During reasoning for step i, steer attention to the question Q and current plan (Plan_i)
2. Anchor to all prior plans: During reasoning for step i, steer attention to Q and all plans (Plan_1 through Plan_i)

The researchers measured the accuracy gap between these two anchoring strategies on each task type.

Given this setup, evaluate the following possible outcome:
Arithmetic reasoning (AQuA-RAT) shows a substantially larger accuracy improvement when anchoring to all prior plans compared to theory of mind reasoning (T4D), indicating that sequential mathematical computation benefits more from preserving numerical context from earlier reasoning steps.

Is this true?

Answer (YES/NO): NO